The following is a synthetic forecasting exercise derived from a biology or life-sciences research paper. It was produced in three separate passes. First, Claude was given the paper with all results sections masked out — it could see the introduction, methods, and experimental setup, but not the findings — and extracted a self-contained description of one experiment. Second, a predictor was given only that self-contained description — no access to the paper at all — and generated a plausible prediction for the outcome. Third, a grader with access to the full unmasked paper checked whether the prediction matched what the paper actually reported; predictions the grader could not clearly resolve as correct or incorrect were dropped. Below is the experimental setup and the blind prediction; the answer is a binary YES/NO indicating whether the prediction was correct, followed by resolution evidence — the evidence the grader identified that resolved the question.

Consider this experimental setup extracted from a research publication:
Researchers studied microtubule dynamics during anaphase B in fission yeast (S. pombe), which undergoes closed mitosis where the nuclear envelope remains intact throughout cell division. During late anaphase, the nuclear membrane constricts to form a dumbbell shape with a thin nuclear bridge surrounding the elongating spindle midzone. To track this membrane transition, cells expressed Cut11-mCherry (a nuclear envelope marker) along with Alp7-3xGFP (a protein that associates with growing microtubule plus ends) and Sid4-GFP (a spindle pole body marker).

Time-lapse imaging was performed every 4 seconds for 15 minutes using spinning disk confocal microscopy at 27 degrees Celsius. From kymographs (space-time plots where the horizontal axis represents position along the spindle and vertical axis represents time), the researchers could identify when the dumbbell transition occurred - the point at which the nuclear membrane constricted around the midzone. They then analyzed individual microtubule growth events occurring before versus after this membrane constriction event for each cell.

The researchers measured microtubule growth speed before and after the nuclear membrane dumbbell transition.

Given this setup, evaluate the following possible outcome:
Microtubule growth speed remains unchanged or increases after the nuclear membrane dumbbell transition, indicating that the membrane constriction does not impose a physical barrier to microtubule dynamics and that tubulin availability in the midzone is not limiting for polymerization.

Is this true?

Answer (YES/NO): NO